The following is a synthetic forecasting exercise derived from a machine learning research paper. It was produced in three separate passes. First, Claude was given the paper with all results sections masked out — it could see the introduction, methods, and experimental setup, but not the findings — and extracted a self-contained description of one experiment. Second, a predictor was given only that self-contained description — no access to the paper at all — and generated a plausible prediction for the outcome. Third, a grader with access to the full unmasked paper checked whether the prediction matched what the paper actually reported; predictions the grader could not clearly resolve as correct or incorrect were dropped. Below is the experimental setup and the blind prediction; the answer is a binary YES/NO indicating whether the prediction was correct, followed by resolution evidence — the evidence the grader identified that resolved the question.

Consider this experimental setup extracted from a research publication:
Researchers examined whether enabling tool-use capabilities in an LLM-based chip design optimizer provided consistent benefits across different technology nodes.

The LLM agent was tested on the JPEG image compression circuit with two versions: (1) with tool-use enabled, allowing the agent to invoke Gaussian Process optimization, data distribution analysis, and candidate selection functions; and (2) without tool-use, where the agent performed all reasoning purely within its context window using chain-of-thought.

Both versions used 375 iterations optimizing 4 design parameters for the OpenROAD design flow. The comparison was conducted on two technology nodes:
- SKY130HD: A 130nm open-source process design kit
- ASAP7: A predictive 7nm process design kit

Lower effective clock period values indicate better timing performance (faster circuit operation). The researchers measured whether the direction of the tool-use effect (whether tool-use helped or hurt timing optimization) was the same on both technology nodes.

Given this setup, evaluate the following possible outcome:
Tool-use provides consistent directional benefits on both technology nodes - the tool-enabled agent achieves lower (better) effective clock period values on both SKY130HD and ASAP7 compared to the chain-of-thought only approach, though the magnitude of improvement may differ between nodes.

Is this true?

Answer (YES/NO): YES